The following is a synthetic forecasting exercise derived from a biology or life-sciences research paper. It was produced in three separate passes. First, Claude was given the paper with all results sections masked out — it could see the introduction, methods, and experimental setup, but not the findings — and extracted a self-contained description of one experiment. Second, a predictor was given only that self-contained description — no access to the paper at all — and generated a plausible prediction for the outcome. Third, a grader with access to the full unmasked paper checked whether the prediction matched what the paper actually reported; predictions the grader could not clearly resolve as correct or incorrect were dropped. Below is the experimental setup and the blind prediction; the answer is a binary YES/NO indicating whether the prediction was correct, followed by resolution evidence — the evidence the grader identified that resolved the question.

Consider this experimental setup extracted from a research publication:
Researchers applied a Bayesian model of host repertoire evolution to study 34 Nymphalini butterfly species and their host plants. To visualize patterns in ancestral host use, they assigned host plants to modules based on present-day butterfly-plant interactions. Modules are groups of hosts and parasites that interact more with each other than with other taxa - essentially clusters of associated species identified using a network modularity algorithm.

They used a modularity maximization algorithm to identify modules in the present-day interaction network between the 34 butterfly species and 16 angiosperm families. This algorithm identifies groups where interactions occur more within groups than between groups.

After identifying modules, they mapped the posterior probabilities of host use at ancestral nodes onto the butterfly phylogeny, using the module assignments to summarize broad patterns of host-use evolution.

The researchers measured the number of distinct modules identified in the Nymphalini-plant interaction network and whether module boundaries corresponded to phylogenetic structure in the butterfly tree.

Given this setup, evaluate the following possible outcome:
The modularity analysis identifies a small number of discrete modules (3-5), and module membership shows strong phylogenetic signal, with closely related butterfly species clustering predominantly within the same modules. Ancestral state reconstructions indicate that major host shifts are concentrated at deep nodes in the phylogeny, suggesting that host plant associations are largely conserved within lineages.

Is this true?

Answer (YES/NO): NO